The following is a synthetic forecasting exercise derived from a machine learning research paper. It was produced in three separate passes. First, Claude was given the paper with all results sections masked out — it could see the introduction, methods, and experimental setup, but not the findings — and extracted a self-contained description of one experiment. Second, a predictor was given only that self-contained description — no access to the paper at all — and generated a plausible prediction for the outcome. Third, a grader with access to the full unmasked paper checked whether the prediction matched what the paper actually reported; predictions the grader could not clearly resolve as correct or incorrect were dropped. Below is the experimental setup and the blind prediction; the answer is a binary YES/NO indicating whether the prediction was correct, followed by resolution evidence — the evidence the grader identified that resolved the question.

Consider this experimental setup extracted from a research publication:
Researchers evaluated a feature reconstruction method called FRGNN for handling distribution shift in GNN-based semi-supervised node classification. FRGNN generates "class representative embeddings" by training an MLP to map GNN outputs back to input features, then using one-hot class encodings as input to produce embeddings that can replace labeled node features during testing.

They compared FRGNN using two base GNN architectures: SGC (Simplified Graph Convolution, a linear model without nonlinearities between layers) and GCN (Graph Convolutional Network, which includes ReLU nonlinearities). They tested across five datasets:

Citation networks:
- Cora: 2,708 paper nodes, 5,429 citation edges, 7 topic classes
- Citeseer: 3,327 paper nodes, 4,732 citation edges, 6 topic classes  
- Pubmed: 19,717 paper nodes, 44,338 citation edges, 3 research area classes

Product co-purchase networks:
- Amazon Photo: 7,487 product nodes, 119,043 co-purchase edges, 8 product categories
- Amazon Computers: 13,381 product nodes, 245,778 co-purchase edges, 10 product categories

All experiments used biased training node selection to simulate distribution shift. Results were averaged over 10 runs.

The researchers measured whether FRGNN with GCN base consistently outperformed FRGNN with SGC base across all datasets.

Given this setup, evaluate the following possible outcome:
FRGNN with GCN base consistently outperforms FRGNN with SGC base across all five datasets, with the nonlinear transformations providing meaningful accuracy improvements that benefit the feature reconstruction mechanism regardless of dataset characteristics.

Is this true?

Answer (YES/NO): NO